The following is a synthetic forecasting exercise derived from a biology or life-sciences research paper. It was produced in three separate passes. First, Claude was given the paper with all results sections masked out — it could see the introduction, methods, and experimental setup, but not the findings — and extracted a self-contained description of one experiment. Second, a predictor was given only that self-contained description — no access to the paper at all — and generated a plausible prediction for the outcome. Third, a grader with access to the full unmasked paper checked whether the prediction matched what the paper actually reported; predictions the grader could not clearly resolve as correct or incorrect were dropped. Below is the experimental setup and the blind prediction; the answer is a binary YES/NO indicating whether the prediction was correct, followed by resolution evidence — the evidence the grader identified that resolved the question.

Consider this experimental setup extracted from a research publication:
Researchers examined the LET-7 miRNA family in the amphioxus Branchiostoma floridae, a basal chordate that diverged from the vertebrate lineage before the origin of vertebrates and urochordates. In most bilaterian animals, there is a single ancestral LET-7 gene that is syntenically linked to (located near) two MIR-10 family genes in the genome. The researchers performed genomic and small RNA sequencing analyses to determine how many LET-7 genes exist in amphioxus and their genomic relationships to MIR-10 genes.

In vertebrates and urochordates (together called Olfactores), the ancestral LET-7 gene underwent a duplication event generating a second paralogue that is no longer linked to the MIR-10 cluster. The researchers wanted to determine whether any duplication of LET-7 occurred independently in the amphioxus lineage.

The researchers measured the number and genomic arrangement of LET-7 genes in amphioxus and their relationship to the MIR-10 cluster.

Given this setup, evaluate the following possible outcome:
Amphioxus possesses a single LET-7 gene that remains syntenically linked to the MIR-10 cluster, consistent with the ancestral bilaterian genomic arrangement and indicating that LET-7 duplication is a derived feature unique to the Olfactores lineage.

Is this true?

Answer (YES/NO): NO